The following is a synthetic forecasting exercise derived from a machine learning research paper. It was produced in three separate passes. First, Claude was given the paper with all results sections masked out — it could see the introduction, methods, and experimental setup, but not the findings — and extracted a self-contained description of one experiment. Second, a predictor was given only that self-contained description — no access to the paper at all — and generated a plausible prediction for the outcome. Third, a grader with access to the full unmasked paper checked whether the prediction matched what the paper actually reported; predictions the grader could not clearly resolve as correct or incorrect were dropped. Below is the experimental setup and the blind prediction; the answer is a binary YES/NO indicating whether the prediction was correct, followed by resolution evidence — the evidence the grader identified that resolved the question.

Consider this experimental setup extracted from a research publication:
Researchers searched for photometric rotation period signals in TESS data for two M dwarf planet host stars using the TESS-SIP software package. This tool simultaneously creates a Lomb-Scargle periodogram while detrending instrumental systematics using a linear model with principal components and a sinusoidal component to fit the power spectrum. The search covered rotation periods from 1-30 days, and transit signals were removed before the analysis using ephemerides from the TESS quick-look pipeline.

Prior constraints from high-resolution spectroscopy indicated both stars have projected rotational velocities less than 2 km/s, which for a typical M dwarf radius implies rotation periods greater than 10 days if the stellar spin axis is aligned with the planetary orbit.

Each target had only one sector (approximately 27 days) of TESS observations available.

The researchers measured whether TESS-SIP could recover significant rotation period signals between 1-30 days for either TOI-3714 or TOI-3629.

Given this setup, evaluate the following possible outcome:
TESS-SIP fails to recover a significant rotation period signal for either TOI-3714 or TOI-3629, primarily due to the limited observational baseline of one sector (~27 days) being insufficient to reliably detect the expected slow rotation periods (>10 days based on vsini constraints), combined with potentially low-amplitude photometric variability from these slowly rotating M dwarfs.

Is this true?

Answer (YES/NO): YES